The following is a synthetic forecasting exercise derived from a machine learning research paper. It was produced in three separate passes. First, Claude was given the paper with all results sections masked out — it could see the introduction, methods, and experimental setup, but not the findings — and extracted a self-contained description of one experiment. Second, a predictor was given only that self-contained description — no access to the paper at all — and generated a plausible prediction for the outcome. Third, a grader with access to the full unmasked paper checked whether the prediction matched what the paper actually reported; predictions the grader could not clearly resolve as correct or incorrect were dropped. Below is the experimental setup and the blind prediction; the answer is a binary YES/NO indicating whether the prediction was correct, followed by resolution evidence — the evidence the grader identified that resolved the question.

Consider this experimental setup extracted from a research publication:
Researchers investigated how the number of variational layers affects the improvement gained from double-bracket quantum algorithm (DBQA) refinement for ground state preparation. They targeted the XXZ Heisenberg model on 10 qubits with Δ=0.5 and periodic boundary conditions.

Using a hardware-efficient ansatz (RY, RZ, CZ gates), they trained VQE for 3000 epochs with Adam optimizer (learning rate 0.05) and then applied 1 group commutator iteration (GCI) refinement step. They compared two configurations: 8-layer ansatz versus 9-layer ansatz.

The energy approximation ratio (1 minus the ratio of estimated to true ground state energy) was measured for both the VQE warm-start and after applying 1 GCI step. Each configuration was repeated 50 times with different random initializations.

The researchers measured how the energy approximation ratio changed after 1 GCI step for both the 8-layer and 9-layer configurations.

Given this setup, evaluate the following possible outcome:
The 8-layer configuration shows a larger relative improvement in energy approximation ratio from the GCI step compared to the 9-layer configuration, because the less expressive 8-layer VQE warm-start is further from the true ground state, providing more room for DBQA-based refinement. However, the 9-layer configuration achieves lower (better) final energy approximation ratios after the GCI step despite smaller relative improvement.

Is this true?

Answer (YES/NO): NO